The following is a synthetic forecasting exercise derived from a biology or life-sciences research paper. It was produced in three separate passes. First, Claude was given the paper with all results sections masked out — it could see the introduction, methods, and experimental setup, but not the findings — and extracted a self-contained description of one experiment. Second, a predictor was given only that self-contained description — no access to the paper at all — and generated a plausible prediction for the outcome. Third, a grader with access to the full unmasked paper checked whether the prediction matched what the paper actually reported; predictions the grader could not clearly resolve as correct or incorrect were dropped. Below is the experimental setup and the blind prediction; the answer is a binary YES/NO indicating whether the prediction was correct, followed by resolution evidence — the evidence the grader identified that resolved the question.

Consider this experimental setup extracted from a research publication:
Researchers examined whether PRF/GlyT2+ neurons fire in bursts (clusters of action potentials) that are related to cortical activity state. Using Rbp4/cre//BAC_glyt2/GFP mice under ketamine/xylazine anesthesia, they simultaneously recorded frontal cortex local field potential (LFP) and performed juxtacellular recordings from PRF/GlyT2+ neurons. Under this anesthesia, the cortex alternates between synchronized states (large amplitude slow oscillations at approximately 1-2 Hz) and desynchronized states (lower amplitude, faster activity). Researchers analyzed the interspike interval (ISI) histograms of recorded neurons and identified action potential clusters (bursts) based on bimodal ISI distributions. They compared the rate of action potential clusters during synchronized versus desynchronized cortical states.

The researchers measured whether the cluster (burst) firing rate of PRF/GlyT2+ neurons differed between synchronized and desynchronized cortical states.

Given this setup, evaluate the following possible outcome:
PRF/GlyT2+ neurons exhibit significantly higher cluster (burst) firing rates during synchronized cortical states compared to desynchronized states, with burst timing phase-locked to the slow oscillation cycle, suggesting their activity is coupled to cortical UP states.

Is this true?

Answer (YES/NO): YES